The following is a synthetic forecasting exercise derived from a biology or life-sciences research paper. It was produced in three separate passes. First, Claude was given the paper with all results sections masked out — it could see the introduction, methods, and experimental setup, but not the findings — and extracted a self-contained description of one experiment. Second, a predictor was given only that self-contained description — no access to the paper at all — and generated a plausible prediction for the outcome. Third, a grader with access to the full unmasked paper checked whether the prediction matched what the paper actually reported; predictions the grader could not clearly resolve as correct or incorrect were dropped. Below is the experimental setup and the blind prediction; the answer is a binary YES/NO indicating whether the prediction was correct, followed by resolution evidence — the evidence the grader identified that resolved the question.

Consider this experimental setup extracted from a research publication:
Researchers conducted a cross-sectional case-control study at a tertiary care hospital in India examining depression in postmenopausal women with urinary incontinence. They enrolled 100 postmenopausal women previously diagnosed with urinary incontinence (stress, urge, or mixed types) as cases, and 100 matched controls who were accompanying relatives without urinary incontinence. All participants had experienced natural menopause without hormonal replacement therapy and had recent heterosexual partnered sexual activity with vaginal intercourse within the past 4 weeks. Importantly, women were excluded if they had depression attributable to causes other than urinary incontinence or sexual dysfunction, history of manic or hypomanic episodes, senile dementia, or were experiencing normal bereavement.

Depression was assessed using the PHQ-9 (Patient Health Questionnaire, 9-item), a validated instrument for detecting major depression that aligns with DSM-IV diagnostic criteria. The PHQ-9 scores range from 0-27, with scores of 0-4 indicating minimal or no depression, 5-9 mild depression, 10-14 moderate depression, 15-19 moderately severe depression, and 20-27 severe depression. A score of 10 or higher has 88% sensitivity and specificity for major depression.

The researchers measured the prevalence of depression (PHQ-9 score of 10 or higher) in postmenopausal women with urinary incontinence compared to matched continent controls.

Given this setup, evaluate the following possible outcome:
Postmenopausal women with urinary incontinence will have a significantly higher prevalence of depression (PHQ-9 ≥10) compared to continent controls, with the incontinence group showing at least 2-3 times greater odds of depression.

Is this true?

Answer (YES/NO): YES